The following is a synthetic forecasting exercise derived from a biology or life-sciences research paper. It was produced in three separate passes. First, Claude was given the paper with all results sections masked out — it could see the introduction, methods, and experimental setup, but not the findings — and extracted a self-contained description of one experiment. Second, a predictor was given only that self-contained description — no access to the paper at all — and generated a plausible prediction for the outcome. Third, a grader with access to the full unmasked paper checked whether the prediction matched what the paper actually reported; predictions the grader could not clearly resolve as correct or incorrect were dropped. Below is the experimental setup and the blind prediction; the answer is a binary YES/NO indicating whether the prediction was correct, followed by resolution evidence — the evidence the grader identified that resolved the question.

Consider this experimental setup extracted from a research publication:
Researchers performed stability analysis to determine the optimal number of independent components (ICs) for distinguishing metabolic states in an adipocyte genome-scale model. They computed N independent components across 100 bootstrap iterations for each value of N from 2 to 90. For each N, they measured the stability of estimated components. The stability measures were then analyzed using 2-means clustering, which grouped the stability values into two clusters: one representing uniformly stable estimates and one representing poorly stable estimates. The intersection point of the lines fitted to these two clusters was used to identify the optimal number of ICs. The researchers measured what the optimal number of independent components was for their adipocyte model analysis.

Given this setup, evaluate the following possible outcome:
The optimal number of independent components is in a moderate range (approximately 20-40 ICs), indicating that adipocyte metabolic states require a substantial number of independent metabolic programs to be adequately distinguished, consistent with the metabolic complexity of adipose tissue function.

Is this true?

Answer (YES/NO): NO